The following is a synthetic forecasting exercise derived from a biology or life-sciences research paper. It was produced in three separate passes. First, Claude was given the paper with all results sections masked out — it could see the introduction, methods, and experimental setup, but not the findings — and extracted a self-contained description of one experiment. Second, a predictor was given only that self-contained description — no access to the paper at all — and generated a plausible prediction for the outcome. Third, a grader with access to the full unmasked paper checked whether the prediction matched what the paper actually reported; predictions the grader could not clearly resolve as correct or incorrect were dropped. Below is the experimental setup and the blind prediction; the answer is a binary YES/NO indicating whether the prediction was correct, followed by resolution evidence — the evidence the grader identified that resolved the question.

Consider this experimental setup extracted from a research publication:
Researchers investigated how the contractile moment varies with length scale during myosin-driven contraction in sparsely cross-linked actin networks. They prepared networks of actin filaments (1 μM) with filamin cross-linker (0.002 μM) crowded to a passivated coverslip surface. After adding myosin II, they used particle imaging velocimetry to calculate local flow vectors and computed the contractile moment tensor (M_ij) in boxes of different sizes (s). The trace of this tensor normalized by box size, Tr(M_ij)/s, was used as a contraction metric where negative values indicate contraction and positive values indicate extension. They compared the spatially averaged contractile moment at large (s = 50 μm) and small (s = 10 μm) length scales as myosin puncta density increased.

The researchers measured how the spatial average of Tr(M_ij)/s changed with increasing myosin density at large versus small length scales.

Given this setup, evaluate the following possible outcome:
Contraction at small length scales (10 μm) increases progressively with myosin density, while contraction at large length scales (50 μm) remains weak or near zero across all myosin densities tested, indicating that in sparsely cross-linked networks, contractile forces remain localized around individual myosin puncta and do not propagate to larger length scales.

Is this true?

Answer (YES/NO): NO